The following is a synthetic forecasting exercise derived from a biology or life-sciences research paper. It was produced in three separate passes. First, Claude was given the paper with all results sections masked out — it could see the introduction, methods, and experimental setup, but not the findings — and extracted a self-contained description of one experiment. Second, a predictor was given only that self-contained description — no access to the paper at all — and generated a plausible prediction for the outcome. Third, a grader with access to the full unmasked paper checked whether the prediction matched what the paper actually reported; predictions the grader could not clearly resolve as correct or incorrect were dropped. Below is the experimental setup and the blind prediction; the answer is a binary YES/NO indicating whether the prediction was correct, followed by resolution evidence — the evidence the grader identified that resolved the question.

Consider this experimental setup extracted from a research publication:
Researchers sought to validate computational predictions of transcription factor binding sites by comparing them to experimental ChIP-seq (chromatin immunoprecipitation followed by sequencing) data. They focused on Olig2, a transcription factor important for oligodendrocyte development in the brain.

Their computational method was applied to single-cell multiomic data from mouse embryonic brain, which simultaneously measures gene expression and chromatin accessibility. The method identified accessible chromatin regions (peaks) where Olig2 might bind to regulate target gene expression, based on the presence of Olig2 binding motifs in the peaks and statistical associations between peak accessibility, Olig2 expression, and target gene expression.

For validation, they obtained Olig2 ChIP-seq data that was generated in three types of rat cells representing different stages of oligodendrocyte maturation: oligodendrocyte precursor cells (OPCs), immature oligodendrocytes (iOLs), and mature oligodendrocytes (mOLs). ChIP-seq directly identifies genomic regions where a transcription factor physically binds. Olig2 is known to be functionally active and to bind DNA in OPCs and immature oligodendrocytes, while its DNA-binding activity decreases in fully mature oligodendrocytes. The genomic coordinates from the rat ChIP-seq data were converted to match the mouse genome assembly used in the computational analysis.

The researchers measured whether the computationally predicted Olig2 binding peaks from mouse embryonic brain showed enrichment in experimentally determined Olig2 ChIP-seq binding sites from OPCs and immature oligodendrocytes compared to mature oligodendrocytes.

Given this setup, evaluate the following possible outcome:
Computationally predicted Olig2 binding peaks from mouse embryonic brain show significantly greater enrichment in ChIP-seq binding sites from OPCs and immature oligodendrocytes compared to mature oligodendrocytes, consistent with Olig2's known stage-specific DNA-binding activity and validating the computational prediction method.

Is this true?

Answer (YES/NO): YES